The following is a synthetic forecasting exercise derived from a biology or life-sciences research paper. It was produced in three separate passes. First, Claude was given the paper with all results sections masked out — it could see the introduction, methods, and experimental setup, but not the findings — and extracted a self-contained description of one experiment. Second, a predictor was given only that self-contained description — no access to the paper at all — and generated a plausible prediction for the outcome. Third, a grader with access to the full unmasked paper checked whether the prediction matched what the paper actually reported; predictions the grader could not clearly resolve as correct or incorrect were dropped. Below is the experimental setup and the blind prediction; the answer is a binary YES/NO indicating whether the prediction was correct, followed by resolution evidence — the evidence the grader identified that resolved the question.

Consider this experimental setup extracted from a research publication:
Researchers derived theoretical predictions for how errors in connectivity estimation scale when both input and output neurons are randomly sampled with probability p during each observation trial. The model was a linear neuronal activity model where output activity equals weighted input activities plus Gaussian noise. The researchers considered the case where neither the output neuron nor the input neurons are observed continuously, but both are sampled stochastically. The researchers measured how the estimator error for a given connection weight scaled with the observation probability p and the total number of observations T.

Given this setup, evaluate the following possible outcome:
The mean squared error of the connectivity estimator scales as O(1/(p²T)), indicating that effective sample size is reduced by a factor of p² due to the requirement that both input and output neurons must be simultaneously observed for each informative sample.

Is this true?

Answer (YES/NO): YES